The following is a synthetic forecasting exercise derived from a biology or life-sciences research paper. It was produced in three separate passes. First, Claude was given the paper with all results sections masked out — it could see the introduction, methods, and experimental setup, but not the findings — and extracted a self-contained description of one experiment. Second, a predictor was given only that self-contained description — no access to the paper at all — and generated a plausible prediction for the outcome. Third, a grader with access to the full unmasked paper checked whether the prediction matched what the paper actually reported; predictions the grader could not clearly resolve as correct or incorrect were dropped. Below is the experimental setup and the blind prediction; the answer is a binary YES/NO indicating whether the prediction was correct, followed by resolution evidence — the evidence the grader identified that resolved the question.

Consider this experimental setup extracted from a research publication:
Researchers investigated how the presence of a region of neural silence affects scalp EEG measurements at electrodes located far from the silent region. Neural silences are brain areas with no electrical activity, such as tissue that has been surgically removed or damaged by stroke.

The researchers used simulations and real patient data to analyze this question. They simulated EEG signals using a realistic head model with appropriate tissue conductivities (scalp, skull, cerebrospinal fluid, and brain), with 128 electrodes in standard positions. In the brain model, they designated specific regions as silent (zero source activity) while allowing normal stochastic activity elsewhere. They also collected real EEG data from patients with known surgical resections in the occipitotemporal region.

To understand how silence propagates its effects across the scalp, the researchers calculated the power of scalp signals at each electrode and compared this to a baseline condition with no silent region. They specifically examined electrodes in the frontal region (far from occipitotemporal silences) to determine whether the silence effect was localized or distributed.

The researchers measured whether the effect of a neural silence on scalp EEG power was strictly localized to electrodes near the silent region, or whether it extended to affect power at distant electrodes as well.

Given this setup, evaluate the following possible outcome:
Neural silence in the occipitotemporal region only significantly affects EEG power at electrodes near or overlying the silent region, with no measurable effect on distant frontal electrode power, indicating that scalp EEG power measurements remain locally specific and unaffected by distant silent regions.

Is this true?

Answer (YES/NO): NO